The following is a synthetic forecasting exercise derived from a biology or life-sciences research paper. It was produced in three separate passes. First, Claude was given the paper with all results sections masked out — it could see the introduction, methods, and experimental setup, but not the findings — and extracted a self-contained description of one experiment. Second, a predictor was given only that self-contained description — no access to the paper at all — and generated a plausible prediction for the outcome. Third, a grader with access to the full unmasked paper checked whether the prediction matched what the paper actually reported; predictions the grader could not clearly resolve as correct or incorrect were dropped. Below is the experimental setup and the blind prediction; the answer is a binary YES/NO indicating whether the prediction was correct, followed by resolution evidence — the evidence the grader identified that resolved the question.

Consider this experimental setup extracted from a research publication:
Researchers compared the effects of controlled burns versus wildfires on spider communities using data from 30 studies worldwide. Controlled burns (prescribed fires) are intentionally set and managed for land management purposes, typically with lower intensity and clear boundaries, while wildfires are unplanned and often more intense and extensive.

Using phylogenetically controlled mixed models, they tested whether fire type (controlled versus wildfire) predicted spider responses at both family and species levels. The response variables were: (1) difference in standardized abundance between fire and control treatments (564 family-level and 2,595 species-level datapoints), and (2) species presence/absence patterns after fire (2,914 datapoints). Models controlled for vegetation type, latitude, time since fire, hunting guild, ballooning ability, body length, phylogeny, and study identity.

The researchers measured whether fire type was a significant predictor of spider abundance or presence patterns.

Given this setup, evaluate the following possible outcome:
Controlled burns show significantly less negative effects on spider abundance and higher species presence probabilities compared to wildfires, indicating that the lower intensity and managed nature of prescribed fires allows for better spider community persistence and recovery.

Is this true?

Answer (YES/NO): NO